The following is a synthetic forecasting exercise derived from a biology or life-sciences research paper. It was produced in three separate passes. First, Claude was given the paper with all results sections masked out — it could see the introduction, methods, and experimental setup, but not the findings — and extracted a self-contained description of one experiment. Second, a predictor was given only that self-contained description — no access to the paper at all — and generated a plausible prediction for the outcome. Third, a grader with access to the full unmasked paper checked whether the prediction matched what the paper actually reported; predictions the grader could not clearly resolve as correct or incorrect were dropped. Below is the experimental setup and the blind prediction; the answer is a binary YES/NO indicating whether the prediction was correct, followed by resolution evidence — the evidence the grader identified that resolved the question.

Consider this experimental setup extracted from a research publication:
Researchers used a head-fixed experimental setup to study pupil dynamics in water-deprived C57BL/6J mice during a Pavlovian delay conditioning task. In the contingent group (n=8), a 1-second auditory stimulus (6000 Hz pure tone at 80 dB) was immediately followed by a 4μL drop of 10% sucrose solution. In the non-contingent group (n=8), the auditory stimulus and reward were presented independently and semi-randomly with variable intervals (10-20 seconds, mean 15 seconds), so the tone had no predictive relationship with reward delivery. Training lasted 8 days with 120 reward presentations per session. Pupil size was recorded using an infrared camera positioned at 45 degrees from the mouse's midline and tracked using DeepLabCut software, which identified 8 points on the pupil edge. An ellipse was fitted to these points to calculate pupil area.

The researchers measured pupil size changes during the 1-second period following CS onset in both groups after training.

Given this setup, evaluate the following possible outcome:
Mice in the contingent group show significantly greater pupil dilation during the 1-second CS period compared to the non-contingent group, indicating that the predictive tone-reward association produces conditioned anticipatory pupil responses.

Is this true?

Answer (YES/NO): YES